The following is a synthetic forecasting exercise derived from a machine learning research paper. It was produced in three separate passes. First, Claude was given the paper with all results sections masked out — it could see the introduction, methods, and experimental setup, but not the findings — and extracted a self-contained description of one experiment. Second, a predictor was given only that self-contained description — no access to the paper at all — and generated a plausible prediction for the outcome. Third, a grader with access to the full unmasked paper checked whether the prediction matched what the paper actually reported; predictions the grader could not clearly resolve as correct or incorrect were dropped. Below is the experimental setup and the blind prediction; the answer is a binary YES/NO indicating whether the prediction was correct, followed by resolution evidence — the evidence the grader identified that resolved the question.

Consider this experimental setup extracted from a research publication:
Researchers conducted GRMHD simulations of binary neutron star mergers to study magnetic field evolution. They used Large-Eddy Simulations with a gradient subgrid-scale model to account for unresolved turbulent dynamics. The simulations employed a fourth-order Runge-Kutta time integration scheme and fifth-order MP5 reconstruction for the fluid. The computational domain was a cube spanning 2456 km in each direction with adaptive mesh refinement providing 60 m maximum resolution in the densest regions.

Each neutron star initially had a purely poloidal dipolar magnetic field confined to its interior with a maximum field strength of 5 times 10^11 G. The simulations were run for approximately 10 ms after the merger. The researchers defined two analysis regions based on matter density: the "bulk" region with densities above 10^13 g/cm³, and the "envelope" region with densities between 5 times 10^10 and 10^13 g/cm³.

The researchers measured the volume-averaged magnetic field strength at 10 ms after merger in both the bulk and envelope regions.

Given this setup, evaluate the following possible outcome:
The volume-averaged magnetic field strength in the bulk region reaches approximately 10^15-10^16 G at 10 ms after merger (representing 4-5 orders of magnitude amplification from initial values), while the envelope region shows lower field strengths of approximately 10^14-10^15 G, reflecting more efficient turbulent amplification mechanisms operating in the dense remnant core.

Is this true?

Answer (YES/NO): YES